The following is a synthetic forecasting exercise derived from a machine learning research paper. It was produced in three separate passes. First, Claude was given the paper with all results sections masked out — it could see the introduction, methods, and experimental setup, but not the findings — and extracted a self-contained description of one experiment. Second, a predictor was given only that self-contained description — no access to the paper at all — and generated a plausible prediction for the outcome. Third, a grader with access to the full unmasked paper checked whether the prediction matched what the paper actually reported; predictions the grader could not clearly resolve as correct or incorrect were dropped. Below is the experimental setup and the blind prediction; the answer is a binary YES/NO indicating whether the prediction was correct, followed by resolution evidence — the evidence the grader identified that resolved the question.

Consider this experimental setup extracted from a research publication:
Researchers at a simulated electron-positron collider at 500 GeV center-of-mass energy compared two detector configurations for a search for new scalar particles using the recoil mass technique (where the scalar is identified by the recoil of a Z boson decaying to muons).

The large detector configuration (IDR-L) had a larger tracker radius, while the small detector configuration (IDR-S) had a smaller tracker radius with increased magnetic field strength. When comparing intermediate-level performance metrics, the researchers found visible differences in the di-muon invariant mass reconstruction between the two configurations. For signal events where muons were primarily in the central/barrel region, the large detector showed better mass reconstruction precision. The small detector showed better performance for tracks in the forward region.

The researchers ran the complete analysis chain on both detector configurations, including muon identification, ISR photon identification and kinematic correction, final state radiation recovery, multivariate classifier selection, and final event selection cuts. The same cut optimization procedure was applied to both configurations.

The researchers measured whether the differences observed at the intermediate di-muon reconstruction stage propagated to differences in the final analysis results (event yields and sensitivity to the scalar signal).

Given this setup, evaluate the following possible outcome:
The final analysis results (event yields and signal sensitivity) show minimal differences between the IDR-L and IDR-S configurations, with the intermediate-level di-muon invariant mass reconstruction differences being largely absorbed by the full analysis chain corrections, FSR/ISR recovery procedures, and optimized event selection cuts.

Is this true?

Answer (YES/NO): YES